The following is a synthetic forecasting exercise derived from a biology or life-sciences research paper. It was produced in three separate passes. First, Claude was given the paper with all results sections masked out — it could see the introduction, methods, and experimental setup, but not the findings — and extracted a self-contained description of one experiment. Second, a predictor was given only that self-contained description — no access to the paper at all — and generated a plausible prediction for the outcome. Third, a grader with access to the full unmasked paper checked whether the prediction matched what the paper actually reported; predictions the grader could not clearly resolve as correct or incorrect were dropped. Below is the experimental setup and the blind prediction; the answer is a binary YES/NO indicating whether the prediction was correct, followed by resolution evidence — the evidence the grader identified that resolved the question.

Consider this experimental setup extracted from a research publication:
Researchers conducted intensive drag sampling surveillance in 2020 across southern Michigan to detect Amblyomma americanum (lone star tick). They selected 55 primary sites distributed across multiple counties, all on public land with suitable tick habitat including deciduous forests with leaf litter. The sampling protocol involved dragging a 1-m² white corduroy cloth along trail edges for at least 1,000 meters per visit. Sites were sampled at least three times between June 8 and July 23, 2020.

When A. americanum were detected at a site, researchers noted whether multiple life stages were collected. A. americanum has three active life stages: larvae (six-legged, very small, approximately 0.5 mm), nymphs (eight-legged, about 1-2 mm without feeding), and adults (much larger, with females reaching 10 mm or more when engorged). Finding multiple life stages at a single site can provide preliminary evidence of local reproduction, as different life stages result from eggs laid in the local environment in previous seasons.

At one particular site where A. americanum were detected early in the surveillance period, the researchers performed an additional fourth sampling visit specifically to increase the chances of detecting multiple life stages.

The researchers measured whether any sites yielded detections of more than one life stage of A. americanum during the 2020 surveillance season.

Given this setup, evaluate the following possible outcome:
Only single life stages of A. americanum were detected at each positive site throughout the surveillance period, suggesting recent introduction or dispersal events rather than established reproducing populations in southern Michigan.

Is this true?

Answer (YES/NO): NO